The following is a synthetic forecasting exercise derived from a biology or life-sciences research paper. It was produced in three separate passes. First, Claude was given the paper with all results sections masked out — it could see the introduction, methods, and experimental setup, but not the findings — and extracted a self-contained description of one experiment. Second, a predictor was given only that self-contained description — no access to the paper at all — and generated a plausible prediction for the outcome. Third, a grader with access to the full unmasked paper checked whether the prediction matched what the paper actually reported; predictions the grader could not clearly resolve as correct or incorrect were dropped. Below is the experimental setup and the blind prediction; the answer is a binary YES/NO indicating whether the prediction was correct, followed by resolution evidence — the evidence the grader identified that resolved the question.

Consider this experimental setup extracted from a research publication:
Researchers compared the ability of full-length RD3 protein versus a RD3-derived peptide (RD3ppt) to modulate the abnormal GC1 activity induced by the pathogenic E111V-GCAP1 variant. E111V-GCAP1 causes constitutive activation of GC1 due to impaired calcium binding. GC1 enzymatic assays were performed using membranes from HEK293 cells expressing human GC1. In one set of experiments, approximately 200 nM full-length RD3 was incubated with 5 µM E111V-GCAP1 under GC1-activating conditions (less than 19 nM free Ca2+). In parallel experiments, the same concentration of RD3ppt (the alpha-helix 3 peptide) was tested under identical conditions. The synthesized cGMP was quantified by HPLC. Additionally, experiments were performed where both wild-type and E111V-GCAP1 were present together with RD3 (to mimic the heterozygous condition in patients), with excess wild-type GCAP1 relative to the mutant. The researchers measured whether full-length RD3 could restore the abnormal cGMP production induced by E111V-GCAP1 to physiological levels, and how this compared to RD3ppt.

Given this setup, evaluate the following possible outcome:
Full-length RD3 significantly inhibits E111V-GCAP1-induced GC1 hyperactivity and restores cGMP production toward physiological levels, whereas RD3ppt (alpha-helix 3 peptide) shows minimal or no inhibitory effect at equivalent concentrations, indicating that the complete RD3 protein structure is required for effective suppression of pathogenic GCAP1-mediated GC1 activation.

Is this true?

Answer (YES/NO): NO